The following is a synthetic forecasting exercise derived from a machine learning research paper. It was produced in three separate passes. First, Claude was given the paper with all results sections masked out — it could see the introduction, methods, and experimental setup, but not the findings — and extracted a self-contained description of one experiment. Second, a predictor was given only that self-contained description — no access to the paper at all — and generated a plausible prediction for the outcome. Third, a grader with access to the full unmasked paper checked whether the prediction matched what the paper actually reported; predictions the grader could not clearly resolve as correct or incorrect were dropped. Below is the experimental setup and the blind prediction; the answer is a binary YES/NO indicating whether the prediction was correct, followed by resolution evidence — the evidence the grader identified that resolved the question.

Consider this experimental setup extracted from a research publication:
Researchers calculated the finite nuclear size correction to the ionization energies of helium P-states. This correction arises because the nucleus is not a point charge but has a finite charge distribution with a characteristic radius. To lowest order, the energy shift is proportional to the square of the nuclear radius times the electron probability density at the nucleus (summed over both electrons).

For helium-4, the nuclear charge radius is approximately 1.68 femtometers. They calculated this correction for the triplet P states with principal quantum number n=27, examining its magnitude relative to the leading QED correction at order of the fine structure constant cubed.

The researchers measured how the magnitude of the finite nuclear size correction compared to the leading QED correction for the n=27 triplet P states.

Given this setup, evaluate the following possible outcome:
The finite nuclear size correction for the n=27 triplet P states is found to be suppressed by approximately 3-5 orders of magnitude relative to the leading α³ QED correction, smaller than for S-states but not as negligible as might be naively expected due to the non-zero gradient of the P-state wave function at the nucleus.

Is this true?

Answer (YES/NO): YES